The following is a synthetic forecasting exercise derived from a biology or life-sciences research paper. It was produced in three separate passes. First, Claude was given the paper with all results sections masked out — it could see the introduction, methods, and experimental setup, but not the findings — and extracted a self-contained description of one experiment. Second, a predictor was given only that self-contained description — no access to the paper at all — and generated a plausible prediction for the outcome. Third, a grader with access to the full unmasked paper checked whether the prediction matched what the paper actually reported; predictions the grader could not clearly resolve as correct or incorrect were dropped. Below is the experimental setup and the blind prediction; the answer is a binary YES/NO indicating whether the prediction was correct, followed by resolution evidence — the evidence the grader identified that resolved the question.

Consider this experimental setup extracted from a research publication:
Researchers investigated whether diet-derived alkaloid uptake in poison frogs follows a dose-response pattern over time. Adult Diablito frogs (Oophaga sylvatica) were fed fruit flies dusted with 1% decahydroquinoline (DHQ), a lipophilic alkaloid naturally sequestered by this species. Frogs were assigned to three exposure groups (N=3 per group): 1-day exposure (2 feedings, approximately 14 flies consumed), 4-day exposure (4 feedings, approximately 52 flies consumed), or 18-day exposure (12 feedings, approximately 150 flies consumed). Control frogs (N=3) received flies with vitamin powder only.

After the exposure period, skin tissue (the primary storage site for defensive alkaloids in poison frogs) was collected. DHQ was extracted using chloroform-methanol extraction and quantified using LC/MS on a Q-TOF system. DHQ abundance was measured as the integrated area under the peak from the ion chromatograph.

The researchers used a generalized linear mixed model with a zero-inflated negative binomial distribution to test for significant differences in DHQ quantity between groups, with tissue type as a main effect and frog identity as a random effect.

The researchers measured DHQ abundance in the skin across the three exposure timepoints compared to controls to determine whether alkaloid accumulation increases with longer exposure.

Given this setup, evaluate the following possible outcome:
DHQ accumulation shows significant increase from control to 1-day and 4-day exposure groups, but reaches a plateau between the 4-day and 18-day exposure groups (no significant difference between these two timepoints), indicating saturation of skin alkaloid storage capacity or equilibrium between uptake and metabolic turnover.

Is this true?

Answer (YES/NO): NO